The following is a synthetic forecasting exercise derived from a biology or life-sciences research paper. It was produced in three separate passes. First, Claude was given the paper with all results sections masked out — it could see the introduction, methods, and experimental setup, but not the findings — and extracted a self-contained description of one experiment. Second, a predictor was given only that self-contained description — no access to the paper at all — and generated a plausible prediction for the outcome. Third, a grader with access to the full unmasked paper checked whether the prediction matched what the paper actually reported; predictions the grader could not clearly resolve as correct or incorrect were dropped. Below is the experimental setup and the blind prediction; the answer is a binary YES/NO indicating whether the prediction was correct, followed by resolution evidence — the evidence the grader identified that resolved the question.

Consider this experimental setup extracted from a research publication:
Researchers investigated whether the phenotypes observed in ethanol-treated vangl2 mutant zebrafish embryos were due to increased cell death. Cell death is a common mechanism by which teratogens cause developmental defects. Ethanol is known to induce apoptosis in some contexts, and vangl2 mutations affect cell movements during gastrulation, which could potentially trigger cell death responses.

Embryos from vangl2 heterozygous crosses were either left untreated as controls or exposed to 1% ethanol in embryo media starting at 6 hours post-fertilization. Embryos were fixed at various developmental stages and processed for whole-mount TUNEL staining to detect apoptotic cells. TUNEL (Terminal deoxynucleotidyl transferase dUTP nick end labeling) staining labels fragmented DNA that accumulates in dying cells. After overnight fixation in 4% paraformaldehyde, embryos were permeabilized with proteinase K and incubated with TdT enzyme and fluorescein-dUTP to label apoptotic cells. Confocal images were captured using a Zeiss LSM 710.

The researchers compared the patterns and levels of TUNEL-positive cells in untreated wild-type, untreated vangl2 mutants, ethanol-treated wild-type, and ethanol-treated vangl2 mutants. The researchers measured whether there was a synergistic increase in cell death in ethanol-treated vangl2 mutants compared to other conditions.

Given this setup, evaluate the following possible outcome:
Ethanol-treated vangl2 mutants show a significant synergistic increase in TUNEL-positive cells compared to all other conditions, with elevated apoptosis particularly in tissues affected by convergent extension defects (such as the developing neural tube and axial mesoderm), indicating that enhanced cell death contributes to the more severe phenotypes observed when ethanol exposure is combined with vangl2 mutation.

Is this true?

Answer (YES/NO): NO